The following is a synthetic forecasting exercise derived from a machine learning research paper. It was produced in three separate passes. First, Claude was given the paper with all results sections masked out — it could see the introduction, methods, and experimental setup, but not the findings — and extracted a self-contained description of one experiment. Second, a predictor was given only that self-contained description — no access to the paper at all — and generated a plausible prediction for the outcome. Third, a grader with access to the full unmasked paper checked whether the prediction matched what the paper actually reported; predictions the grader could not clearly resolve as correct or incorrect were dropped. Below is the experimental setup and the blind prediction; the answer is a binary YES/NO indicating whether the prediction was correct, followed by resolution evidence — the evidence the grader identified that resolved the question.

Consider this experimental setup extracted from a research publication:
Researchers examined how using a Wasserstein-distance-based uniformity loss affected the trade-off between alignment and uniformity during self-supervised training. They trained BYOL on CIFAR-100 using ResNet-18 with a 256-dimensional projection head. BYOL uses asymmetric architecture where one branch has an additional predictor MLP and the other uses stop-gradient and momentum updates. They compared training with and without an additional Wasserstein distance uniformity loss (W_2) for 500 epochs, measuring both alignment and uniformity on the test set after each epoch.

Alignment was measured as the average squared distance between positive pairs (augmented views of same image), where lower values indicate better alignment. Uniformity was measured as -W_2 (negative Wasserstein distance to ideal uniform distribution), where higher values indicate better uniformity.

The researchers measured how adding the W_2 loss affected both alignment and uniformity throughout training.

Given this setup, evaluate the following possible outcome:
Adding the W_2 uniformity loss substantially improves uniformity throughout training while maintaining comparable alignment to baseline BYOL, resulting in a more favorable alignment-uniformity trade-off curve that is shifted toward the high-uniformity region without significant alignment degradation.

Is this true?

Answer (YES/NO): NO